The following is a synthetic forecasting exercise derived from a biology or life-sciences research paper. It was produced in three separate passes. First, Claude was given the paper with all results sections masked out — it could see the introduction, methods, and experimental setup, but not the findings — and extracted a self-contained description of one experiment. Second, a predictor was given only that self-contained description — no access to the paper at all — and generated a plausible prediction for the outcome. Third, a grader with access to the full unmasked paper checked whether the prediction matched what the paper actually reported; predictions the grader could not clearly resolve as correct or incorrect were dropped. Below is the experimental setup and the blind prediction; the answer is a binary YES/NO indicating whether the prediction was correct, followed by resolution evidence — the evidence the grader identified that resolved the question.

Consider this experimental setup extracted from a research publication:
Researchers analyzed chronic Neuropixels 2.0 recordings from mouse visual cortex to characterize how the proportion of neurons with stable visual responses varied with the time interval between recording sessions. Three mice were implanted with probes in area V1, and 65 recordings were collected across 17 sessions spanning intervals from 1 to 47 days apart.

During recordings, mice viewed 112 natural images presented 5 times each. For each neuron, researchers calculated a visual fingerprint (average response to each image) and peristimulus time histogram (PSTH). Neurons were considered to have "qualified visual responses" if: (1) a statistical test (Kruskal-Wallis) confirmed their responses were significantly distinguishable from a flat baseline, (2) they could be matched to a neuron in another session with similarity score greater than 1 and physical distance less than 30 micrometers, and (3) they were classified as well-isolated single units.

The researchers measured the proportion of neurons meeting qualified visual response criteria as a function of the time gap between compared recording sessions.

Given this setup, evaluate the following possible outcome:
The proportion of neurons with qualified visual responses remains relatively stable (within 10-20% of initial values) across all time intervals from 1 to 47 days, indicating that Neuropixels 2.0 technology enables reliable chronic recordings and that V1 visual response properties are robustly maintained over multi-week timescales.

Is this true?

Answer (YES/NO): NO